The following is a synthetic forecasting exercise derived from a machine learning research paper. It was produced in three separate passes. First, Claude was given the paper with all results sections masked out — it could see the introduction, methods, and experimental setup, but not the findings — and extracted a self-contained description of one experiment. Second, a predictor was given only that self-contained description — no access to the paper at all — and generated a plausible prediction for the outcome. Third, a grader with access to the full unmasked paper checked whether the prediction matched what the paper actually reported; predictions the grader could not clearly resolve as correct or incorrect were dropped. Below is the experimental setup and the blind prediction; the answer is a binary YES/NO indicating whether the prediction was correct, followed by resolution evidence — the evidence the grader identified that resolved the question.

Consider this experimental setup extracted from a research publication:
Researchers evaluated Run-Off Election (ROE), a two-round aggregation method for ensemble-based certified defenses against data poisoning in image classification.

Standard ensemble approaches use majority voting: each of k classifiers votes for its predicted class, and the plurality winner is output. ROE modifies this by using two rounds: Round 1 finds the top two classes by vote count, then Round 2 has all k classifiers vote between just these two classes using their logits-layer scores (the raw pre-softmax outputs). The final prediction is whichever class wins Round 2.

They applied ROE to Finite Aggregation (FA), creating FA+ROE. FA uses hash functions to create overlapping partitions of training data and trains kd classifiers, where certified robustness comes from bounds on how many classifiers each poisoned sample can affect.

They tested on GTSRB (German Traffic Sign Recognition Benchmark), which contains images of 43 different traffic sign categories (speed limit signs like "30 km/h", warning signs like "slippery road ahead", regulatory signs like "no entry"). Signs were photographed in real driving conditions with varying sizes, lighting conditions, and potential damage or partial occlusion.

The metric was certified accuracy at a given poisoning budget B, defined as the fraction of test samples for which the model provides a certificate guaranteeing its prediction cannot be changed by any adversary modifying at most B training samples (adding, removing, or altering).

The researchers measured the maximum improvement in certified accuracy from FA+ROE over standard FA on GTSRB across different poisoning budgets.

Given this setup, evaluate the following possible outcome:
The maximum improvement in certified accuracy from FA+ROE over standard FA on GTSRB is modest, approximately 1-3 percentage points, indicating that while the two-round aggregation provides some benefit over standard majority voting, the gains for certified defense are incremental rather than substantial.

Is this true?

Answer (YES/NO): NO